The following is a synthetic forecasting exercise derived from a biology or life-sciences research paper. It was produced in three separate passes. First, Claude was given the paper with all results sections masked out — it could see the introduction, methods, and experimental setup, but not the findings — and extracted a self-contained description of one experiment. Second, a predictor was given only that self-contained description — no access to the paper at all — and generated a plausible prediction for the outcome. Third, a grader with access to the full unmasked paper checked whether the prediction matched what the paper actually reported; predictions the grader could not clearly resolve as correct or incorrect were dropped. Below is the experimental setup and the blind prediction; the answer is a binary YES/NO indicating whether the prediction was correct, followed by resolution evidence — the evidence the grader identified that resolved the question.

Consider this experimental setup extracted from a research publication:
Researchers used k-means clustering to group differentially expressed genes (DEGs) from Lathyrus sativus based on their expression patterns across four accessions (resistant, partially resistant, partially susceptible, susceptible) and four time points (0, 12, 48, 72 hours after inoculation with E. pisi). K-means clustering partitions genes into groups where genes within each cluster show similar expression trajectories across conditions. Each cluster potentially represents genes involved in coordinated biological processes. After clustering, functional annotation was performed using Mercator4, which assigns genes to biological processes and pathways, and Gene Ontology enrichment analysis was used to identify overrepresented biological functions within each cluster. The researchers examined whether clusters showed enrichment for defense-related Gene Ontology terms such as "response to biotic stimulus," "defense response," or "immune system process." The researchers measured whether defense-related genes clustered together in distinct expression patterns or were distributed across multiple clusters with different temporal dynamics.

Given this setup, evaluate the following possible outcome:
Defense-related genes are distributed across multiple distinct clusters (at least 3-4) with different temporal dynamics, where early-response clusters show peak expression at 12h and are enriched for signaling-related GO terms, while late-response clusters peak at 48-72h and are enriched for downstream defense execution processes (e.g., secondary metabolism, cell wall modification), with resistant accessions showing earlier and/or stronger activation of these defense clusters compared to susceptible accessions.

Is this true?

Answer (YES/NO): NO